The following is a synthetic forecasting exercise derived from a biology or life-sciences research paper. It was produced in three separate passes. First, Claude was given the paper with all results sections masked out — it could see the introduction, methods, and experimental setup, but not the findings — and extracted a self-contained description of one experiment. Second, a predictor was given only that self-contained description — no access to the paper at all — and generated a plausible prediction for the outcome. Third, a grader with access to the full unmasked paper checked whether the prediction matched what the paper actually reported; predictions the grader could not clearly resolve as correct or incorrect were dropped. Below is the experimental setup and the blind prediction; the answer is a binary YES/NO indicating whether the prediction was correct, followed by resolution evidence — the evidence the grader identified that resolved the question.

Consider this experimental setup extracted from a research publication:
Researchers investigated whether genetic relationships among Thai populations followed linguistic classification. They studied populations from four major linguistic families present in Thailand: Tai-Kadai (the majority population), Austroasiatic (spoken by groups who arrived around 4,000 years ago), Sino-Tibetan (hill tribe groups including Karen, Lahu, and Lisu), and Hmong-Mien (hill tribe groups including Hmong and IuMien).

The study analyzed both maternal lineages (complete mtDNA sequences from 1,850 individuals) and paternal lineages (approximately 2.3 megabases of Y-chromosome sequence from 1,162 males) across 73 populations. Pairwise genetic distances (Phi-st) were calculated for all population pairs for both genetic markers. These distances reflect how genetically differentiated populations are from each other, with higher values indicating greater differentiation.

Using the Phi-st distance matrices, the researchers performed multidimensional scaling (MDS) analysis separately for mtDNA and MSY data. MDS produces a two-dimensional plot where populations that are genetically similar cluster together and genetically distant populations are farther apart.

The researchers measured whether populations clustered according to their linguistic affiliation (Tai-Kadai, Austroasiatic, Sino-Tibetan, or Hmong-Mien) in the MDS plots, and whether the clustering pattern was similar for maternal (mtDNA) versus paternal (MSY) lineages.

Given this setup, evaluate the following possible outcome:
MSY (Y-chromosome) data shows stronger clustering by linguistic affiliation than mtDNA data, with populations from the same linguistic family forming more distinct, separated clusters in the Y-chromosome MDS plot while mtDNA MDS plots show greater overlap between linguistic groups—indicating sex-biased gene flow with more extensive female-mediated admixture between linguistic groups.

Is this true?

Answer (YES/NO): NO